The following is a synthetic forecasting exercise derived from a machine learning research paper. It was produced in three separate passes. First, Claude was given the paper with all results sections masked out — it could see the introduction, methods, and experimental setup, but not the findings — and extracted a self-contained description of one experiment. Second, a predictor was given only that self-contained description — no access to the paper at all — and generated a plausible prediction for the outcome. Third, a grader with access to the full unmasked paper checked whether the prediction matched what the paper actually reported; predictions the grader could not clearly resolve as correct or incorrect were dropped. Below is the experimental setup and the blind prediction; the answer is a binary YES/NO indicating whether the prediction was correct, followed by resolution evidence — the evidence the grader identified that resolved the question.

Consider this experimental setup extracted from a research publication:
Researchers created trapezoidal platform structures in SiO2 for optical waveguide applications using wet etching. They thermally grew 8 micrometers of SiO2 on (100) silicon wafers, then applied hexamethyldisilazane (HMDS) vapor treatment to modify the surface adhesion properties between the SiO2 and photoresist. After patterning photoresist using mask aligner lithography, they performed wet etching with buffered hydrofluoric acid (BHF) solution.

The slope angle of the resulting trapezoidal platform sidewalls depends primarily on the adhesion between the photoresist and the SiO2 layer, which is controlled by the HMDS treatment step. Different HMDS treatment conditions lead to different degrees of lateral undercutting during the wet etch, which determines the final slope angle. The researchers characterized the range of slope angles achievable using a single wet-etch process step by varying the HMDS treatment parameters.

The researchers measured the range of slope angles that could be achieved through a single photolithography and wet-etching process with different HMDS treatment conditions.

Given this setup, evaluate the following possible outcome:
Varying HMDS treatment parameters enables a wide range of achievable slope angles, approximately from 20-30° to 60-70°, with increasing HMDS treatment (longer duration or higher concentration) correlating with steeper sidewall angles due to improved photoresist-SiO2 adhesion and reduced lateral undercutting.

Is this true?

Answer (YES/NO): NO